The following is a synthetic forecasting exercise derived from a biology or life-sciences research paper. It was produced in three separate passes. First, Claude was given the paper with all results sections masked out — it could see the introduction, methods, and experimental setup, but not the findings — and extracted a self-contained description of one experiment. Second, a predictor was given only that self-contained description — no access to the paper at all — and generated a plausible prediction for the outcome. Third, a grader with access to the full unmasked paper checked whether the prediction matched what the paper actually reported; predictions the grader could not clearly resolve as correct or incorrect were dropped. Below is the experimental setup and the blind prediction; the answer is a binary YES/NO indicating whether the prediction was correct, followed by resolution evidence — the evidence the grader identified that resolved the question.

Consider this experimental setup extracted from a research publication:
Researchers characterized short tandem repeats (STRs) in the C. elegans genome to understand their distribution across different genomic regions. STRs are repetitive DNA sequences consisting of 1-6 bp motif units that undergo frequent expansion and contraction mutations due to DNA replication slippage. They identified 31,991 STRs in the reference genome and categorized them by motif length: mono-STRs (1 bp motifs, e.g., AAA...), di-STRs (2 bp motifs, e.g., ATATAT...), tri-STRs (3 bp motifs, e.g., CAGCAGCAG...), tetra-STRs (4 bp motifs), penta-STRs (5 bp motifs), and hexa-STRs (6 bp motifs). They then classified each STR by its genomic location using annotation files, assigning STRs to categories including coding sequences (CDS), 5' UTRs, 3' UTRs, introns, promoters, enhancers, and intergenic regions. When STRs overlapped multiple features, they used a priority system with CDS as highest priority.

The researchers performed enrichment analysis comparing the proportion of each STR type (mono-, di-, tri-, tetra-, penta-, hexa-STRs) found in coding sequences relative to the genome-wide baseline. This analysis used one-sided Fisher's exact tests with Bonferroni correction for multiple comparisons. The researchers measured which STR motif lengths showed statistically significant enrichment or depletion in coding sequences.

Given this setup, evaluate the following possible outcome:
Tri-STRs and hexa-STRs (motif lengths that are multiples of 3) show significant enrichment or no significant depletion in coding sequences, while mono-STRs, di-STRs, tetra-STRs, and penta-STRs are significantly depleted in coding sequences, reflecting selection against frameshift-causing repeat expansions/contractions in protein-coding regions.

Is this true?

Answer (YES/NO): NO